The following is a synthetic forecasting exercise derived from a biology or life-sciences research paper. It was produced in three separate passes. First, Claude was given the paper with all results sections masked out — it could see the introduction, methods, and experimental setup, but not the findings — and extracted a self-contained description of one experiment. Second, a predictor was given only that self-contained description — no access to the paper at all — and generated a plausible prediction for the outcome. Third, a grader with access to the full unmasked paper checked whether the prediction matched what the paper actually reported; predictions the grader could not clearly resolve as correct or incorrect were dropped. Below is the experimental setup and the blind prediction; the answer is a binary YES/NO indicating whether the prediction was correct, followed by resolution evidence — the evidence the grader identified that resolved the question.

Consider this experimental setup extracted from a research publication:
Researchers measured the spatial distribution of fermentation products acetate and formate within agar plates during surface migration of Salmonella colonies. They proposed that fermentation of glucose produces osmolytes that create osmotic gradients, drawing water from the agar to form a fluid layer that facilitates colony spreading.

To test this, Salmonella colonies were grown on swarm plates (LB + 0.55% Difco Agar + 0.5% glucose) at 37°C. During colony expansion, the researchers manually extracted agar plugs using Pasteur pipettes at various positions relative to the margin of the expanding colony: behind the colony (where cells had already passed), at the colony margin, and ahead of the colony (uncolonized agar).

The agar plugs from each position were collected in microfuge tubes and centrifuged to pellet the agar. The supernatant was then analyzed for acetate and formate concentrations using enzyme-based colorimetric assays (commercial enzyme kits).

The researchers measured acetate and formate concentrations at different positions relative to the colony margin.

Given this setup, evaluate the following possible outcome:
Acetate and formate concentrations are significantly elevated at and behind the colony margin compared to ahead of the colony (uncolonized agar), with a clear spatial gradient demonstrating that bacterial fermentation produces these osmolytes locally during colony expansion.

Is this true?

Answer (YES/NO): YES